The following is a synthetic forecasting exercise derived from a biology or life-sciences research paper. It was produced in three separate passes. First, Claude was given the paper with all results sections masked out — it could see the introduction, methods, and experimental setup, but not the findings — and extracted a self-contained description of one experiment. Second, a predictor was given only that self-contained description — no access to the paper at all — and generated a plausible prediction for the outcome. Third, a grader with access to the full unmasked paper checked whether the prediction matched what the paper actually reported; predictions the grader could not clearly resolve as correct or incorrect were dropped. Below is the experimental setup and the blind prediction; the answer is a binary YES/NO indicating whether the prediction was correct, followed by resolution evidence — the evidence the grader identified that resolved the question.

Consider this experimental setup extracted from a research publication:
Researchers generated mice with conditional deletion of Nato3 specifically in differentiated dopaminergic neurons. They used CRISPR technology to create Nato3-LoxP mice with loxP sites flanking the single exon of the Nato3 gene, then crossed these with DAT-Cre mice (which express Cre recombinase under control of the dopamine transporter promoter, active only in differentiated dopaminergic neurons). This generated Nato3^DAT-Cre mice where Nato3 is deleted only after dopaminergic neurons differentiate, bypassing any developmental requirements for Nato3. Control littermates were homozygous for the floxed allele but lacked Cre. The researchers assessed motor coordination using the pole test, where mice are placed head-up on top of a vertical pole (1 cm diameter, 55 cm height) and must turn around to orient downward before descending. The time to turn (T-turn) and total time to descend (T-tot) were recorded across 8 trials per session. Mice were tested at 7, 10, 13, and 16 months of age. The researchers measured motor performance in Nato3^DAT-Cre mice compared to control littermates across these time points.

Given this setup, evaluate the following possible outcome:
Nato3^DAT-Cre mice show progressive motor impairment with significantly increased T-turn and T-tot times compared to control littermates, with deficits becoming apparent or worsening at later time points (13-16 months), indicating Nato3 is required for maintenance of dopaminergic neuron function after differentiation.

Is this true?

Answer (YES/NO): YES